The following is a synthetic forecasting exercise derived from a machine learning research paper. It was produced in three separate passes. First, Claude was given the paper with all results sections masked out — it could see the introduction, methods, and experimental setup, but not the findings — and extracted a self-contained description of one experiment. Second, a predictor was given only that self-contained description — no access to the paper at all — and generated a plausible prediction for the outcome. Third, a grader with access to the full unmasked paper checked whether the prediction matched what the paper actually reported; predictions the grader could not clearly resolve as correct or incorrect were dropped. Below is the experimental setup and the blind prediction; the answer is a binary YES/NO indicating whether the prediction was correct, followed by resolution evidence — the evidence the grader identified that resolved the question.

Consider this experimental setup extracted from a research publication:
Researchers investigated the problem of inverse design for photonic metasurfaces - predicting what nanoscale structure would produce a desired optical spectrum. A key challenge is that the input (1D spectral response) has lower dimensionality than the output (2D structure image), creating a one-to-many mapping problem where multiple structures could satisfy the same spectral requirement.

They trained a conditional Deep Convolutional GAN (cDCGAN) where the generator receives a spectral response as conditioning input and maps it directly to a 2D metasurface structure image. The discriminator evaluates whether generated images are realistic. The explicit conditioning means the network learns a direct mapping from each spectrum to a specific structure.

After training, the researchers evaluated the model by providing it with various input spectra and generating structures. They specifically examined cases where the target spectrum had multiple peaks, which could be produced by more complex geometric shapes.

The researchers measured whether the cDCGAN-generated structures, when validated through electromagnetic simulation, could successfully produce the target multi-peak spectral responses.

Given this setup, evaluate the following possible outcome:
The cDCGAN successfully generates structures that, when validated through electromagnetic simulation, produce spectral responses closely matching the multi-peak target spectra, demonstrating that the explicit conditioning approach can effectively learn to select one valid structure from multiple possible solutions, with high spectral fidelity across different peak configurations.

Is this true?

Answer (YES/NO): NO